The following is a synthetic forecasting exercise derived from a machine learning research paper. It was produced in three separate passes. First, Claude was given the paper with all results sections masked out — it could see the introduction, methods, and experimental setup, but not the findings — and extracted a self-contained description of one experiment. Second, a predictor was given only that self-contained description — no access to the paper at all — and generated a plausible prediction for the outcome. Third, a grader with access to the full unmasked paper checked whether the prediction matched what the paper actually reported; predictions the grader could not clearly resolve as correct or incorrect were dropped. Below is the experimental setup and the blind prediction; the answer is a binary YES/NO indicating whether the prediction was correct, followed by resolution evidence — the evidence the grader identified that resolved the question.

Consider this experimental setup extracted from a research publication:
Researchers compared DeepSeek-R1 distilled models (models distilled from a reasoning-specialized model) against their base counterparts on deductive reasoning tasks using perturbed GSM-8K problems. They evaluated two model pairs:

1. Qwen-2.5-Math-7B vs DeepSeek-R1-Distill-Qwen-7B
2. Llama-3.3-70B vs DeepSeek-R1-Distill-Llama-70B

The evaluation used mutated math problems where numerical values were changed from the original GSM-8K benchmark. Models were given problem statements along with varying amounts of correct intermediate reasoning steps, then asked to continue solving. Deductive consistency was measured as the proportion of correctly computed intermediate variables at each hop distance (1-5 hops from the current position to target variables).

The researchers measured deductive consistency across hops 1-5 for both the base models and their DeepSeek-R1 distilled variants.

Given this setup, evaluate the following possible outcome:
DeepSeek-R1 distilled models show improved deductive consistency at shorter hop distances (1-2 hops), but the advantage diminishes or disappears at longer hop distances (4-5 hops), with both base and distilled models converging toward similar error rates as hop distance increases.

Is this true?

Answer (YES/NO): NO